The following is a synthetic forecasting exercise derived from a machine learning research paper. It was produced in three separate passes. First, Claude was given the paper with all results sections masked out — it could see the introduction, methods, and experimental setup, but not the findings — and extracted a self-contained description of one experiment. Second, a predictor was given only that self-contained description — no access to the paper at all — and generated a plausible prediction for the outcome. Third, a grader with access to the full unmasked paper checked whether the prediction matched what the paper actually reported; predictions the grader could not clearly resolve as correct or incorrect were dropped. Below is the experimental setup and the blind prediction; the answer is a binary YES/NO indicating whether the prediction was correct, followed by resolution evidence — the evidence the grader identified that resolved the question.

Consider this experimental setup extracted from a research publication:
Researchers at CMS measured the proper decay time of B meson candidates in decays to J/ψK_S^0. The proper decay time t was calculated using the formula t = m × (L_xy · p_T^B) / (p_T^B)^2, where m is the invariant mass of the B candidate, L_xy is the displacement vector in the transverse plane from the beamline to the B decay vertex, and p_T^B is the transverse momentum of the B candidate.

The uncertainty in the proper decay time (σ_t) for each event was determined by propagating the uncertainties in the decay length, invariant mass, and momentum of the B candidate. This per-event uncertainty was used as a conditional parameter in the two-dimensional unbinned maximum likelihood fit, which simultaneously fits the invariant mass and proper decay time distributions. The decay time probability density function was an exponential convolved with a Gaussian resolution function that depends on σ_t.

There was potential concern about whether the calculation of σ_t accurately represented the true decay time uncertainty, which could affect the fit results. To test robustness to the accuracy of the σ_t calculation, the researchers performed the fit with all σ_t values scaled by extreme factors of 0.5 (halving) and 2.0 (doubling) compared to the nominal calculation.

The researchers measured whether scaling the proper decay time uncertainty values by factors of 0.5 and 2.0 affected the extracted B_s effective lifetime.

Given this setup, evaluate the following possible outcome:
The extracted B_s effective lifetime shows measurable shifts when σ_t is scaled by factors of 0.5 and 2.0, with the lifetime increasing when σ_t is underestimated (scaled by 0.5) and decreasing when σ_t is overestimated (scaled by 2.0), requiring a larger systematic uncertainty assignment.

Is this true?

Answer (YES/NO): NO